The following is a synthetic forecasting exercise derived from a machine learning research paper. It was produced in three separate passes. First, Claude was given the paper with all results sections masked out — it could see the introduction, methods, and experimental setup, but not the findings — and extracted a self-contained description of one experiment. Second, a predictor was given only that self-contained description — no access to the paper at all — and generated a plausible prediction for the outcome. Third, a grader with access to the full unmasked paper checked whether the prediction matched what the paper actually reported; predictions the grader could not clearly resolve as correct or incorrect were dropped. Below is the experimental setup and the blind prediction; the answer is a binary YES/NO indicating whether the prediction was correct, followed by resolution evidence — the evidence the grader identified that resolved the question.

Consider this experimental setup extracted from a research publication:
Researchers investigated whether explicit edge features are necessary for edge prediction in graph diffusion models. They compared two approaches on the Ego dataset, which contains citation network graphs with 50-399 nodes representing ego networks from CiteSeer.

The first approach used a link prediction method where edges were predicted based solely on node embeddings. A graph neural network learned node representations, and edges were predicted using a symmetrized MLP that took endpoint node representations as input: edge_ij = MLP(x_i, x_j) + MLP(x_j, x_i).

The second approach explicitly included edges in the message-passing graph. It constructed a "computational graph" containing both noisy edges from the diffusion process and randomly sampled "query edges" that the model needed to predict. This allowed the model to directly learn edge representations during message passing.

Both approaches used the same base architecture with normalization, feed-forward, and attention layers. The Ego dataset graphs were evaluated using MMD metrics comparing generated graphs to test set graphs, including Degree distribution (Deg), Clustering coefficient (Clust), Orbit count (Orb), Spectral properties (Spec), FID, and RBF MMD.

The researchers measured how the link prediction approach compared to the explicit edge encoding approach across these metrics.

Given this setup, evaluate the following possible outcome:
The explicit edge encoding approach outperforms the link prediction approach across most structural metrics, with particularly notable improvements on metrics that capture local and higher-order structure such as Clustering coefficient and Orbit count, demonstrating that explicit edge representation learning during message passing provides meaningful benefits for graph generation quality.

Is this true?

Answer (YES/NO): NO